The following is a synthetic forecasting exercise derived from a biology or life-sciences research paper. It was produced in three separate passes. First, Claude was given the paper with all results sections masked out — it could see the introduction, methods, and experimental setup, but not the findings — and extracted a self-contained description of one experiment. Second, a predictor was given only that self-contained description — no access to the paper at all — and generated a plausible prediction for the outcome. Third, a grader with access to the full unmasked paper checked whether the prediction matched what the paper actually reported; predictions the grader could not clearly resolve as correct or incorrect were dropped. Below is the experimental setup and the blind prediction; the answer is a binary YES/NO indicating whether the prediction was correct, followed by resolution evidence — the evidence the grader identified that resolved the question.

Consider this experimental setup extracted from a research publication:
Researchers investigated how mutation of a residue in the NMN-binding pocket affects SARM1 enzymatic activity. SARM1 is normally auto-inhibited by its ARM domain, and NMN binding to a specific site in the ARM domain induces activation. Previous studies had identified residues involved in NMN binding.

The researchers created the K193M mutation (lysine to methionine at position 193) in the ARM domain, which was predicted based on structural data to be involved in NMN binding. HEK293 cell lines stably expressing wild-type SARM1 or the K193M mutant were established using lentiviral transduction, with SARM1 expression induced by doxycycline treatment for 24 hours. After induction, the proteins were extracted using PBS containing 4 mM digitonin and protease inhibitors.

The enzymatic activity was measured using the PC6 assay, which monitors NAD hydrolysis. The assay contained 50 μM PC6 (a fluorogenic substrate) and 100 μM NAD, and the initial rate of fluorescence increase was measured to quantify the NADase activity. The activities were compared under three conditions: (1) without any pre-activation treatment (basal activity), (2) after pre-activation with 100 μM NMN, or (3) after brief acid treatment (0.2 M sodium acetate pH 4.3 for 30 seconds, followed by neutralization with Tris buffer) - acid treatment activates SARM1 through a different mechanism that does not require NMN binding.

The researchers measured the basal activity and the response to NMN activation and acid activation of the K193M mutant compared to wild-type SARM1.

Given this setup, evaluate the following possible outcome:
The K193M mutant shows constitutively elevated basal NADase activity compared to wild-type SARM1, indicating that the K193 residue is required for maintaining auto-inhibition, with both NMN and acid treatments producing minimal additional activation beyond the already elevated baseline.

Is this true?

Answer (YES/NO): NO